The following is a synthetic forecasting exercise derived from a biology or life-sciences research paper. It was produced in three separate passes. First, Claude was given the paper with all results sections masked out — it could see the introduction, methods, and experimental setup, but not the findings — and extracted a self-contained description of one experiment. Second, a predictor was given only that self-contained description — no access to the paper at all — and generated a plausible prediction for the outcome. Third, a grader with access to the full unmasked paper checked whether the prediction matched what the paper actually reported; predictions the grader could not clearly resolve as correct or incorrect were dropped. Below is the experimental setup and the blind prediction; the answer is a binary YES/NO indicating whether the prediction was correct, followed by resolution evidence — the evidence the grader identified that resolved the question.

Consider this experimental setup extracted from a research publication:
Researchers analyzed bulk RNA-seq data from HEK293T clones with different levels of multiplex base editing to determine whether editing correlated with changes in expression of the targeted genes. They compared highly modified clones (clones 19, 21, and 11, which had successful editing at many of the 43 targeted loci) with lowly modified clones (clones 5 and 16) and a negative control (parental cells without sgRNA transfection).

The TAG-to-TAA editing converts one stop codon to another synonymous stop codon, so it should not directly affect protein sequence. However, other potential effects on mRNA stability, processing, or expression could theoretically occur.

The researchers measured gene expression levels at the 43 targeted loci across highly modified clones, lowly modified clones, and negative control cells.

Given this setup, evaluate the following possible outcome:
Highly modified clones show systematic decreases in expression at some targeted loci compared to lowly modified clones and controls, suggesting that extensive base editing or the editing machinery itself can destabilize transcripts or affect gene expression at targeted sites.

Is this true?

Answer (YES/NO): NO